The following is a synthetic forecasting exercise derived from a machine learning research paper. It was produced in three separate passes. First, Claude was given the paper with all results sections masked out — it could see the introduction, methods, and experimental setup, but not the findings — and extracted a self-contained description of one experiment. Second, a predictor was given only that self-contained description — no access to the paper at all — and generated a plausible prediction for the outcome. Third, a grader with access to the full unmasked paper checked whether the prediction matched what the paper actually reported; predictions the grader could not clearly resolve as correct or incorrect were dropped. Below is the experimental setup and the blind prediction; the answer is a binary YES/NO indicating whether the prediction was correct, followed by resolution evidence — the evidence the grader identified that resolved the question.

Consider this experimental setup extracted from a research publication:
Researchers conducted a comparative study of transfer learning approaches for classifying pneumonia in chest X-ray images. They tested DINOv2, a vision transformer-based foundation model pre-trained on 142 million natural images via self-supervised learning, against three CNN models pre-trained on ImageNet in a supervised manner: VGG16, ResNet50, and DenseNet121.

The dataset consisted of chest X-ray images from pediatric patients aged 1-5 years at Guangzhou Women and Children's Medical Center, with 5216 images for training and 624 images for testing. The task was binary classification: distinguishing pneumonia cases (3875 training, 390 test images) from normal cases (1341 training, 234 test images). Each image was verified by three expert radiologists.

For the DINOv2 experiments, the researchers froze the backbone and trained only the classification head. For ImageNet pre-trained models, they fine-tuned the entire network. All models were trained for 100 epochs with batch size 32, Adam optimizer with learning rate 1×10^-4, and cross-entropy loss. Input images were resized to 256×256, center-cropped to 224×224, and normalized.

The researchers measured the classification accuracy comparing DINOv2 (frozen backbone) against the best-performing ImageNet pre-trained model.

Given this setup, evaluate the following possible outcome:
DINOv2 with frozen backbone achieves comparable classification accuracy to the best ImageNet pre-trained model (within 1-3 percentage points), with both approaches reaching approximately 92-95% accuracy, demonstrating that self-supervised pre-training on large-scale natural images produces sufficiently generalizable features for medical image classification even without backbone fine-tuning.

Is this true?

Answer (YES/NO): NO